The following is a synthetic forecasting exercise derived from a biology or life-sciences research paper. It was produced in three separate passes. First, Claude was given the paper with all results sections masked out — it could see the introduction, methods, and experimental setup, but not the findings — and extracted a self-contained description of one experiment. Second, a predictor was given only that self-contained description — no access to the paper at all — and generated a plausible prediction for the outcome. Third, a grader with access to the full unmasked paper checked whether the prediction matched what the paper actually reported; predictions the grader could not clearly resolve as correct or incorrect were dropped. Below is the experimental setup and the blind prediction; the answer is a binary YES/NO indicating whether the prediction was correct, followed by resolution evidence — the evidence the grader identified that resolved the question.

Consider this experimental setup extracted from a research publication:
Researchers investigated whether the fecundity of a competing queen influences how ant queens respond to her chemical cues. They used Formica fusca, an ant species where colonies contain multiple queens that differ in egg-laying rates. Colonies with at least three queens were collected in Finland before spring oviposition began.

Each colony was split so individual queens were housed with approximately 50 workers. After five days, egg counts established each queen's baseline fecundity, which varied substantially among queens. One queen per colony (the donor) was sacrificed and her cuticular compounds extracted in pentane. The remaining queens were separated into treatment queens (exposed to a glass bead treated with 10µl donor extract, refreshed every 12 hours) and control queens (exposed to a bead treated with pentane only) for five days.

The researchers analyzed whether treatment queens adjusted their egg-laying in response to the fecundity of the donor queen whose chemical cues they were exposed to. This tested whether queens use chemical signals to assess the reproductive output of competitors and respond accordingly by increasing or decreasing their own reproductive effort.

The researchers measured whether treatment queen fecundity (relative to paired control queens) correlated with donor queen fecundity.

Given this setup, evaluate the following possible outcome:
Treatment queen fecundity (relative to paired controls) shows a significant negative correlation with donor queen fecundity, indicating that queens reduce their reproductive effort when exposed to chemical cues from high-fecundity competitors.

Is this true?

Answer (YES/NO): NO